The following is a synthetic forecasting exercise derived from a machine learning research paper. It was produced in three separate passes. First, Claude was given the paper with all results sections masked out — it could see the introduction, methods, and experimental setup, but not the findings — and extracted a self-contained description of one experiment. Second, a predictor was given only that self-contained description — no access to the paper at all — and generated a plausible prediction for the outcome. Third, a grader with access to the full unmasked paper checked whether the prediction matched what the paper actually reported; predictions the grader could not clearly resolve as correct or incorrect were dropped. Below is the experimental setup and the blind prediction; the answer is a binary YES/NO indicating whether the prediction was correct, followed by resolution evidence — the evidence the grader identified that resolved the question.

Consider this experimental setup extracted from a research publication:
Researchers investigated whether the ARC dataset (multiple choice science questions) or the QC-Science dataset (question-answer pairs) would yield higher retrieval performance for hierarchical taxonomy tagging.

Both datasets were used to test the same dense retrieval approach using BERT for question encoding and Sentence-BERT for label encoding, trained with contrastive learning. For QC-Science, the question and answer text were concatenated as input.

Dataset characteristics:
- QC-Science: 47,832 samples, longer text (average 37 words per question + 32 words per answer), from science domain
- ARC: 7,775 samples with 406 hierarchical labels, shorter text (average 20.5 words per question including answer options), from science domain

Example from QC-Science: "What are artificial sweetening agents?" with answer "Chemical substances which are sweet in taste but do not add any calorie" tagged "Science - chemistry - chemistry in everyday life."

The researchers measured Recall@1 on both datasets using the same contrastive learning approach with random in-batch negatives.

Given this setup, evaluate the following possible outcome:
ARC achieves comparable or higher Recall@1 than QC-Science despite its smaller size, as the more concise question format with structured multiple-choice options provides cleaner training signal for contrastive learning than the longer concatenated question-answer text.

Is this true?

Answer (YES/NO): NO